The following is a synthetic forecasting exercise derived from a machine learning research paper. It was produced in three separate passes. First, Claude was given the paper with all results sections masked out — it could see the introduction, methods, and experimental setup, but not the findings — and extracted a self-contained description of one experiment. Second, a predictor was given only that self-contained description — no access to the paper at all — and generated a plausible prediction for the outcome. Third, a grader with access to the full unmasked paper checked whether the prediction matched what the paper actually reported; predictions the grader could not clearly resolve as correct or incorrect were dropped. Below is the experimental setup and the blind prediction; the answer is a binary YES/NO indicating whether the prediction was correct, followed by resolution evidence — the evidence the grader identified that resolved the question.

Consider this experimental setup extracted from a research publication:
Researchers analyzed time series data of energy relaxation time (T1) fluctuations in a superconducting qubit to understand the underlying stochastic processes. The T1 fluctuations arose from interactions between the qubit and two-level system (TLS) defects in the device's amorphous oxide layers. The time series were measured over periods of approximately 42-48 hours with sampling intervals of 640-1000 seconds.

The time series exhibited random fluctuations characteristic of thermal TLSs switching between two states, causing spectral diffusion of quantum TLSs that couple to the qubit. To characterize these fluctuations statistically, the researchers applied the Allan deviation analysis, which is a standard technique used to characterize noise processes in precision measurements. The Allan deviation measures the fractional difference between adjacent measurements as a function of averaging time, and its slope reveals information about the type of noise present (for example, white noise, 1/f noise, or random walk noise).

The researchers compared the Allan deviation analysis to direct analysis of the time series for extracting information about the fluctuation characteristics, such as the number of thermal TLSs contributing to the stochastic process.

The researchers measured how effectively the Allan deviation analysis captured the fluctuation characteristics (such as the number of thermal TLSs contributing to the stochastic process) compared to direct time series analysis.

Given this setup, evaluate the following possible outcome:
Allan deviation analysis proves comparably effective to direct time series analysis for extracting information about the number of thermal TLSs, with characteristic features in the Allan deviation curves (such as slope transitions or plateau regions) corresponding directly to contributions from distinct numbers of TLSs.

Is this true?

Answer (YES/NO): NO